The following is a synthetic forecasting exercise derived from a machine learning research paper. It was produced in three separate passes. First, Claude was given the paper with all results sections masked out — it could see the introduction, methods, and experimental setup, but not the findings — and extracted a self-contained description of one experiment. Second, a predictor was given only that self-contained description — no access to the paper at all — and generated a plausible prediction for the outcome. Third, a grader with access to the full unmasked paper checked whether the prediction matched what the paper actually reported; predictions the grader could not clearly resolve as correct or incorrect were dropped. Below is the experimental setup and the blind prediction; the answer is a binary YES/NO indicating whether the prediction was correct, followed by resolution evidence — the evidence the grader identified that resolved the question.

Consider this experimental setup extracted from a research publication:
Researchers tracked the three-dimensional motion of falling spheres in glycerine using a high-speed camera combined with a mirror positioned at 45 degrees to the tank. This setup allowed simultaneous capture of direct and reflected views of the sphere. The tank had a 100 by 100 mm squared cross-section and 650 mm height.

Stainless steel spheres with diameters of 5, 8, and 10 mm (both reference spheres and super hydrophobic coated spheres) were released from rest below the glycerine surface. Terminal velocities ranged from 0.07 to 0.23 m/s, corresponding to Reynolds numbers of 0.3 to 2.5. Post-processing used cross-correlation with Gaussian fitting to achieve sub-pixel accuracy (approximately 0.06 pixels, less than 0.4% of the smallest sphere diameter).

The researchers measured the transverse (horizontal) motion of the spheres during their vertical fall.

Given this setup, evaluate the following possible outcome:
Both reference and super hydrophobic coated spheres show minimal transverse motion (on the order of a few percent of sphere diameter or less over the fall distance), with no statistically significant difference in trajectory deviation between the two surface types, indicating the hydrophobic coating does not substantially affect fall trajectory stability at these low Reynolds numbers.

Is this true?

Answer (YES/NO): YES